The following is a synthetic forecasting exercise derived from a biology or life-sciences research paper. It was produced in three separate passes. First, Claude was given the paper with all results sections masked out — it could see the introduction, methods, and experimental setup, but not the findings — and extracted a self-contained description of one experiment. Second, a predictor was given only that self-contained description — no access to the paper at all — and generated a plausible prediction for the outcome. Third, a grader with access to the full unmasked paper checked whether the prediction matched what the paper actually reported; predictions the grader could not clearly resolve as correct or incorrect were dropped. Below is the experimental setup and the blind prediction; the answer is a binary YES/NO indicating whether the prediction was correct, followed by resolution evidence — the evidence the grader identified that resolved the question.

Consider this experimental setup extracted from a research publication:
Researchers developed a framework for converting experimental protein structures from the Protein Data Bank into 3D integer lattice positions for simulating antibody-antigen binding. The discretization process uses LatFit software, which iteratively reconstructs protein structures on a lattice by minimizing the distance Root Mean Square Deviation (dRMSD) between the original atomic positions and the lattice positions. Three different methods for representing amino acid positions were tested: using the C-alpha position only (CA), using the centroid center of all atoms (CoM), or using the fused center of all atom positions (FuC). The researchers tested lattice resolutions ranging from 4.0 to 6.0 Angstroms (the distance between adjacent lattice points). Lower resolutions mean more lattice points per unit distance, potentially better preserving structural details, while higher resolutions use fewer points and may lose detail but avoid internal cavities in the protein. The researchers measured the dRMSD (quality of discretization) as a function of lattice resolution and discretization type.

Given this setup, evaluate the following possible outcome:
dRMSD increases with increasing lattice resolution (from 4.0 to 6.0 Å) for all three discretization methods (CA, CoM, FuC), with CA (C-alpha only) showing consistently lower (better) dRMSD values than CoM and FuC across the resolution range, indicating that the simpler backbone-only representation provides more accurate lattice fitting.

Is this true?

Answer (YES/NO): NO